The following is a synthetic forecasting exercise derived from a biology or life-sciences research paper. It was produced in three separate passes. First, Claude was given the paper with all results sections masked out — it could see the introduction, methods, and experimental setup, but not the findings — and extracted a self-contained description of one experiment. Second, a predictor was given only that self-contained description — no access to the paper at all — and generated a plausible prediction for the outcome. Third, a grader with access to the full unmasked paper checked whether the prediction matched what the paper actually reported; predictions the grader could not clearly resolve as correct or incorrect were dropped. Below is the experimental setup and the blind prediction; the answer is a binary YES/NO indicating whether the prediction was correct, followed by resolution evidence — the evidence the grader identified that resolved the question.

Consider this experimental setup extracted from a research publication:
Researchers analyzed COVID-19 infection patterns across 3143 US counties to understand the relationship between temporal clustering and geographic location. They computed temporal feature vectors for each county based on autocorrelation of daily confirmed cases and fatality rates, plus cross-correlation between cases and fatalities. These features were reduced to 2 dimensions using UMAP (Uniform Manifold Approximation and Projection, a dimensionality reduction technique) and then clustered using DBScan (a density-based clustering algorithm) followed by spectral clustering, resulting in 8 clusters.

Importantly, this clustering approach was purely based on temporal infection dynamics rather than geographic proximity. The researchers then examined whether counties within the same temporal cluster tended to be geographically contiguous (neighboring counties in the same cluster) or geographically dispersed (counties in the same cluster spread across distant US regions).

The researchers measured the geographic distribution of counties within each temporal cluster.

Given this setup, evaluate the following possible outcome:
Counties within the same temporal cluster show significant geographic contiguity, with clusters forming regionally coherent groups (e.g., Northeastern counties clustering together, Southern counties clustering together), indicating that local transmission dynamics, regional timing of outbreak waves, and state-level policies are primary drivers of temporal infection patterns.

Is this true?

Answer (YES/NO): NO